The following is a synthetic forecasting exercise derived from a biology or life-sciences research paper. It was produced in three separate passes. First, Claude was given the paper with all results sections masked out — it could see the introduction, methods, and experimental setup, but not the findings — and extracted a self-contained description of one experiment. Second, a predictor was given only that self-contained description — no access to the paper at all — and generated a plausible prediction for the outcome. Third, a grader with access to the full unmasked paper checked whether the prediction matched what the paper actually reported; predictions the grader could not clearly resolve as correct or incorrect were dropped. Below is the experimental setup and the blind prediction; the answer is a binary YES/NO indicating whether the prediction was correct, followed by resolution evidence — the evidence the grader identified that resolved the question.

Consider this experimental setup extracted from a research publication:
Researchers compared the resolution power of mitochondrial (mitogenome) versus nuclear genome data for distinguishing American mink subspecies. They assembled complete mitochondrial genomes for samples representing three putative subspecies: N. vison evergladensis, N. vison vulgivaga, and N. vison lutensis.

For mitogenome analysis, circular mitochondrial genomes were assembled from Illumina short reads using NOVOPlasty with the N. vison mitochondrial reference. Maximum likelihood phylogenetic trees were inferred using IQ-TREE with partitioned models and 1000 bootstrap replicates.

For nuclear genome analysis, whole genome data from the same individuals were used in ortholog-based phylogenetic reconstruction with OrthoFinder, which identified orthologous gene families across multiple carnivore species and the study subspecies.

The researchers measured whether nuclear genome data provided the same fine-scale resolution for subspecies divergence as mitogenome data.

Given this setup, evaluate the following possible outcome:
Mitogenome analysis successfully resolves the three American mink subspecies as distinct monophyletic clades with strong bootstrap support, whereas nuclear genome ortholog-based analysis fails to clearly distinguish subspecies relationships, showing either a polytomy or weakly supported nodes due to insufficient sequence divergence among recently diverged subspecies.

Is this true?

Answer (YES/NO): YES